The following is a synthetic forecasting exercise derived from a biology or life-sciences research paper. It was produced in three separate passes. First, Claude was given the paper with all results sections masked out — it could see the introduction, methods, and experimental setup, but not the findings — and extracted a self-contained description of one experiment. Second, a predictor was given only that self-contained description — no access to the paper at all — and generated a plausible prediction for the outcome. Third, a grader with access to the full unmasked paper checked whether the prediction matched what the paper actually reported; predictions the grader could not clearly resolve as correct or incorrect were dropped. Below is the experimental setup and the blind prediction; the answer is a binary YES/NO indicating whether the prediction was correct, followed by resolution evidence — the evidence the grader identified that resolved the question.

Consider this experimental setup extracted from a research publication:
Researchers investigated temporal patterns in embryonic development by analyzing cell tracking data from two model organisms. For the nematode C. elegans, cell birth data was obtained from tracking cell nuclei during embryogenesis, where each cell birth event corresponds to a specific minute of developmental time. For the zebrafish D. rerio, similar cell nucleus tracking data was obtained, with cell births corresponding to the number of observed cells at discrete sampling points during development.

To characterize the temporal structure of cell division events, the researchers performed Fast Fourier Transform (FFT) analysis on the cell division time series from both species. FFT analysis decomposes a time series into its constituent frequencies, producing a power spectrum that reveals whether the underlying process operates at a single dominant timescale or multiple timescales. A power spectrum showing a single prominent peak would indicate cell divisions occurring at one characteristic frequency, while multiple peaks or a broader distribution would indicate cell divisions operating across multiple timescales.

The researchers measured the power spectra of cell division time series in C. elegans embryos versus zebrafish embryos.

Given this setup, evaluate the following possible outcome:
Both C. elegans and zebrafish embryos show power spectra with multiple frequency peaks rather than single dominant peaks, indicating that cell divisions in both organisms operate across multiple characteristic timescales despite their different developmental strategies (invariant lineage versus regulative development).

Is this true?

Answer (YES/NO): NO